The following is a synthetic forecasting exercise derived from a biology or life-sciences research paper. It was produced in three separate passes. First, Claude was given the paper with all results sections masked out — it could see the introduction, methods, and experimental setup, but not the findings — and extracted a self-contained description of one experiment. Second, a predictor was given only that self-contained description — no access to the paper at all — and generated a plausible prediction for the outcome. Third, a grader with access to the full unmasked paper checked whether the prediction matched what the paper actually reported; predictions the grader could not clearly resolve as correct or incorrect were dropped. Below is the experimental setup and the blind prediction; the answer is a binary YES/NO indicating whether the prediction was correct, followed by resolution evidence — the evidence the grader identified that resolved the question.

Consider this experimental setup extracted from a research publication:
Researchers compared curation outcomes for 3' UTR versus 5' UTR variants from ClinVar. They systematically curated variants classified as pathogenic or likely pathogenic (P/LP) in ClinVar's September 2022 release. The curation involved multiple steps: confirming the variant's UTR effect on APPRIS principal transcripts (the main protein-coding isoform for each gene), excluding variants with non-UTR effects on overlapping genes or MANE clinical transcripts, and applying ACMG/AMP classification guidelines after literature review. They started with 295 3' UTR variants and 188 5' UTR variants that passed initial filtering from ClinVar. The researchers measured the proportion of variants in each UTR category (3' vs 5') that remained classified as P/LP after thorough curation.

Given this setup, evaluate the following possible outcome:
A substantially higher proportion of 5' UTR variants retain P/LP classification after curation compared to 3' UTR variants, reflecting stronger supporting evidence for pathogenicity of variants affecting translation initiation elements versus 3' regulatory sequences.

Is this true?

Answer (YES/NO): YES